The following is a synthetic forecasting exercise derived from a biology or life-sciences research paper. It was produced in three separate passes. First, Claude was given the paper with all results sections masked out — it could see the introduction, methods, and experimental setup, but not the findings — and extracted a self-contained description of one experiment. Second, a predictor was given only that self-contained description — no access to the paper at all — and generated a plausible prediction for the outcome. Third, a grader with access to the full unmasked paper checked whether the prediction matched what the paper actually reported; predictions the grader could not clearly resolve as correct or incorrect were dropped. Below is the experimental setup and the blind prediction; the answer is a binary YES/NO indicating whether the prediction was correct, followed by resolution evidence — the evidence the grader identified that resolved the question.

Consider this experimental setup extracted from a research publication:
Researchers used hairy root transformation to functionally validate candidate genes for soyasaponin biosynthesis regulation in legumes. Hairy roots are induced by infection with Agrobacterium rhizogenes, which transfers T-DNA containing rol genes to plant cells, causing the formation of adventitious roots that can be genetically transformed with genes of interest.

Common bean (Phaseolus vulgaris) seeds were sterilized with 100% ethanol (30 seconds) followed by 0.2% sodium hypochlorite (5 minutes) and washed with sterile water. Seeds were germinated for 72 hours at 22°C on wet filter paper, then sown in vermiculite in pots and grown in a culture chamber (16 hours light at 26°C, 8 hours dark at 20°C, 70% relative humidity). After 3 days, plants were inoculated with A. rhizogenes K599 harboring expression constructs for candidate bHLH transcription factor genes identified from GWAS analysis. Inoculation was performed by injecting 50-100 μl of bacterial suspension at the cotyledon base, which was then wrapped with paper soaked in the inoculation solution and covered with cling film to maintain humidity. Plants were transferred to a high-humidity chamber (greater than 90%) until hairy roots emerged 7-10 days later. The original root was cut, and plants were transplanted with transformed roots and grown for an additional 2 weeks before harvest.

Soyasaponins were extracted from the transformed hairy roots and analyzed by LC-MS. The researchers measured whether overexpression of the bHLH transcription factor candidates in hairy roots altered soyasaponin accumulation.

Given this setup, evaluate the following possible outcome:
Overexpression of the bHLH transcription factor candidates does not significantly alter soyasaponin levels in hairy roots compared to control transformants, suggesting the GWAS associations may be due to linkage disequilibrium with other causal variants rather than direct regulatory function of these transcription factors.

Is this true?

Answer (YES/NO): NO